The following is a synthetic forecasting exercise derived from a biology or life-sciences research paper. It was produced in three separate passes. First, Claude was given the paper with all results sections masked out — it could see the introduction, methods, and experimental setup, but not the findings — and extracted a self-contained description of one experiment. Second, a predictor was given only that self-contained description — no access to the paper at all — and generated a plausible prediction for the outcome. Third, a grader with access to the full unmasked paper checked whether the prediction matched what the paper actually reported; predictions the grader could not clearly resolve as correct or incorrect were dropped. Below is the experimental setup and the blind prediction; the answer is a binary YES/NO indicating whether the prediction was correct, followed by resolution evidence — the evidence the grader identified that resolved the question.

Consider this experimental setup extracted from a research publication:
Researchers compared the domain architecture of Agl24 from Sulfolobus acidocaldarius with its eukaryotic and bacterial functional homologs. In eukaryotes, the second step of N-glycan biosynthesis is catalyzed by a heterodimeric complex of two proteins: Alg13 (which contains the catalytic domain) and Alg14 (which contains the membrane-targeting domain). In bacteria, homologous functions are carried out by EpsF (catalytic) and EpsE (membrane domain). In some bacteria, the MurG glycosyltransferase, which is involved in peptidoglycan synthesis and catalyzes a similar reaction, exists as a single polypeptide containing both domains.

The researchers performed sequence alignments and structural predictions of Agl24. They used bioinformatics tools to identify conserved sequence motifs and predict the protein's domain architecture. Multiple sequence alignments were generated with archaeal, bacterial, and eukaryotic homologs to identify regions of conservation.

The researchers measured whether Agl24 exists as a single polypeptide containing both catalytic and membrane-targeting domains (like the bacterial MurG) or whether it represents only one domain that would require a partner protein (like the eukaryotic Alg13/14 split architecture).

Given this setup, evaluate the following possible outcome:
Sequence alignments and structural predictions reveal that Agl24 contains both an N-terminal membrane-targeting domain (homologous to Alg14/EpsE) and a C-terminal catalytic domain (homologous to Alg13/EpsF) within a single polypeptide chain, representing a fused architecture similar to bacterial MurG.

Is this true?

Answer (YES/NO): YES